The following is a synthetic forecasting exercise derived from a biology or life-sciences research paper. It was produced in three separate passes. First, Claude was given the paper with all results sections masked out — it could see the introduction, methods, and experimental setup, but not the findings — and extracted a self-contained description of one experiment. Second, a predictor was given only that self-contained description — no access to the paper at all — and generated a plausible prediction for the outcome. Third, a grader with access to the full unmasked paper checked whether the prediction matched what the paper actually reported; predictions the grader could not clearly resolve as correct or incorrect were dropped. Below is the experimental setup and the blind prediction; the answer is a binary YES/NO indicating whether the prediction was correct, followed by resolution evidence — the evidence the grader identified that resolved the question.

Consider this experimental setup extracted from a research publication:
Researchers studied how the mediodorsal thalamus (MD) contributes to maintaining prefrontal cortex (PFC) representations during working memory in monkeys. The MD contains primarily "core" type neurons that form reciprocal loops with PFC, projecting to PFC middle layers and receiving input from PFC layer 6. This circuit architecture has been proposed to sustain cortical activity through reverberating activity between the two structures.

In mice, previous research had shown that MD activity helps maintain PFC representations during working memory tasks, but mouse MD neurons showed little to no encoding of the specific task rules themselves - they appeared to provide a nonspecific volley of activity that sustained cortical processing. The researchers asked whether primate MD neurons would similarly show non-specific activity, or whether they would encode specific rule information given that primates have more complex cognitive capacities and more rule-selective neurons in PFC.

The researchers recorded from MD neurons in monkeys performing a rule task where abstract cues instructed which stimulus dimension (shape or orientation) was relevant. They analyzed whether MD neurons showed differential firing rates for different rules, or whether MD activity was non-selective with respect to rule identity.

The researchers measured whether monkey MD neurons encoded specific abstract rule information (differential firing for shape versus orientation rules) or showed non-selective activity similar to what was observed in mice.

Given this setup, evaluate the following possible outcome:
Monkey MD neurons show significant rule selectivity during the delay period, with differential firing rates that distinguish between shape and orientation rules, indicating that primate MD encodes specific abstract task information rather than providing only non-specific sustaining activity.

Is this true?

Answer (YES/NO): YES